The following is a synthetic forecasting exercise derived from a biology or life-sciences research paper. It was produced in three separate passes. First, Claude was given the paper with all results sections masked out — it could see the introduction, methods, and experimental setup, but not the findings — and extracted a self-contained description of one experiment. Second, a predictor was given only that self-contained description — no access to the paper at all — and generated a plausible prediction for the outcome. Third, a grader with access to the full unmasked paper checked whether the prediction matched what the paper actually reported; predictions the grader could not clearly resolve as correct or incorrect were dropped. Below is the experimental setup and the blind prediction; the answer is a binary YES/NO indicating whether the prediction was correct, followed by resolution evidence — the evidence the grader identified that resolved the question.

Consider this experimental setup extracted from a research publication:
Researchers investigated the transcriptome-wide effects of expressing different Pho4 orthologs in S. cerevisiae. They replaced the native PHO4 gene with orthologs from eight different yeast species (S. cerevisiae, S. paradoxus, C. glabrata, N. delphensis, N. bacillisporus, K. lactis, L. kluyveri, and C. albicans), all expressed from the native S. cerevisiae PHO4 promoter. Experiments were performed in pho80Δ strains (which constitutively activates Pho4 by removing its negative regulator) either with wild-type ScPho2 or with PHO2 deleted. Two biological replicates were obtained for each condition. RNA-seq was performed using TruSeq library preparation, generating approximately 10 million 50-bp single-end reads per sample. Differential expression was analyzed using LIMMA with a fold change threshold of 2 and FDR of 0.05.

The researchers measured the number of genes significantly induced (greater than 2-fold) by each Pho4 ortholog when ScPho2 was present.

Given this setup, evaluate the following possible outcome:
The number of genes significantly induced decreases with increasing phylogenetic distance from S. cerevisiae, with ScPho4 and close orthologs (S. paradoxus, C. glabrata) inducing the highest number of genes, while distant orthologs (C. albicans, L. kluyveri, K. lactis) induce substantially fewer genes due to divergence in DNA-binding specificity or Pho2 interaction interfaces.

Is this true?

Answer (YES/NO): NO